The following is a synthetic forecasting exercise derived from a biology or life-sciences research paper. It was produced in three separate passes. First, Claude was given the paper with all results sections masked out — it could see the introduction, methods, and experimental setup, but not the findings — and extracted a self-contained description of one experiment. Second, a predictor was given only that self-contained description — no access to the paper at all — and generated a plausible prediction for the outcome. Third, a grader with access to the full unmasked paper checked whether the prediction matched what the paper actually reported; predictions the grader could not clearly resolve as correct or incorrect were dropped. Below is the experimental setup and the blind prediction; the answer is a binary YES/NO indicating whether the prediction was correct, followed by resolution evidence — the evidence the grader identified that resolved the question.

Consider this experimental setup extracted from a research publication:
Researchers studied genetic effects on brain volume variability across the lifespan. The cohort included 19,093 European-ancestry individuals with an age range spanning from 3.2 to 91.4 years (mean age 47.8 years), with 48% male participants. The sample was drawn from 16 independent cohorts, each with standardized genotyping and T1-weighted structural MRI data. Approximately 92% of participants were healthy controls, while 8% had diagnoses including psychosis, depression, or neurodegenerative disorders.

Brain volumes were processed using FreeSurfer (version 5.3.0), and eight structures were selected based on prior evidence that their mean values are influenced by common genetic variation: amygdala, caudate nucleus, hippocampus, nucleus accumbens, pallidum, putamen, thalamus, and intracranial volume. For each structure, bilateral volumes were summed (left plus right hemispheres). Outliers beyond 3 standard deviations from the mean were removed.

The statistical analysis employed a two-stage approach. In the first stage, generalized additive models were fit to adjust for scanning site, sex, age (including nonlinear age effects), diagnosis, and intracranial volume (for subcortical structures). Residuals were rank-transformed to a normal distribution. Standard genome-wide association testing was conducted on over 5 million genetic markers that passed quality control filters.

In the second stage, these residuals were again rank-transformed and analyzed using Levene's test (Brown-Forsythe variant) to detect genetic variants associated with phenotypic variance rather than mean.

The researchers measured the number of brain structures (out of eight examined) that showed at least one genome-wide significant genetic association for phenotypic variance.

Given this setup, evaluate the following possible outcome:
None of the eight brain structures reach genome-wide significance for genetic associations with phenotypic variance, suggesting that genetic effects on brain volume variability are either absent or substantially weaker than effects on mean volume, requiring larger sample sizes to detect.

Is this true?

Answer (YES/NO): NO